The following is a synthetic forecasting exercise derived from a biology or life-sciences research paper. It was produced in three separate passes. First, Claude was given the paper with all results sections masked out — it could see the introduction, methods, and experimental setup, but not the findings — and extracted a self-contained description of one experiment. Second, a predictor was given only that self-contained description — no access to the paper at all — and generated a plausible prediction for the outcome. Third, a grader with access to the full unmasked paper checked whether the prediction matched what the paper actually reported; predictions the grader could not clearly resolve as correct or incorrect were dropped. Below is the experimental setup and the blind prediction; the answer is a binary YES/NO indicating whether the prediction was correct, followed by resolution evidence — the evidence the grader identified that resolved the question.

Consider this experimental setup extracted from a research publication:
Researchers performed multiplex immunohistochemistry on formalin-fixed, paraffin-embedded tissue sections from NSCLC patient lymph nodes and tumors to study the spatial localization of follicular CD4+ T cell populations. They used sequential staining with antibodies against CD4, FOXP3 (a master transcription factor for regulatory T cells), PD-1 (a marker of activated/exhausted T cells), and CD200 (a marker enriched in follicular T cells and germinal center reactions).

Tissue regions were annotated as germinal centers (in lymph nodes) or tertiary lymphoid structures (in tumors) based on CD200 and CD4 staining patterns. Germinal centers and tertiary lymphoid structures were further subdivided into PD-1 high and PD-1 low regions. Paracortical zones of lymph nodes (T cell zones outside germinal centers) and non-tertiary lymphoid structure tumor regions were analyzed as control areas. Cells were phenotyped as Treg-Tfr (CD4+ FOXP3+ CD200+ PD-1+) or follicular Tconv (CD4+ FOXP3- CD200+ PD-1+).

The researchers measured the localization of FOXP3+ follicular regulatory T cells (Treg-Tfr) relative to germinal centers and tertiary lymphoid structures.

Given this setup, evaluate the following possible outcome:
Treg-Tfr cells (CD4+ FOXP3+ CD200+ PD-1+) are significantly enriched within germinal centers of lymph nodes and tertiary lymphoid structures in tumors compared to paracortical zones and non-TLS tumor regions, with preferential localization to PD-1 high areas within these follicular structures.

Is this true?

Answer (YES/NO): YES